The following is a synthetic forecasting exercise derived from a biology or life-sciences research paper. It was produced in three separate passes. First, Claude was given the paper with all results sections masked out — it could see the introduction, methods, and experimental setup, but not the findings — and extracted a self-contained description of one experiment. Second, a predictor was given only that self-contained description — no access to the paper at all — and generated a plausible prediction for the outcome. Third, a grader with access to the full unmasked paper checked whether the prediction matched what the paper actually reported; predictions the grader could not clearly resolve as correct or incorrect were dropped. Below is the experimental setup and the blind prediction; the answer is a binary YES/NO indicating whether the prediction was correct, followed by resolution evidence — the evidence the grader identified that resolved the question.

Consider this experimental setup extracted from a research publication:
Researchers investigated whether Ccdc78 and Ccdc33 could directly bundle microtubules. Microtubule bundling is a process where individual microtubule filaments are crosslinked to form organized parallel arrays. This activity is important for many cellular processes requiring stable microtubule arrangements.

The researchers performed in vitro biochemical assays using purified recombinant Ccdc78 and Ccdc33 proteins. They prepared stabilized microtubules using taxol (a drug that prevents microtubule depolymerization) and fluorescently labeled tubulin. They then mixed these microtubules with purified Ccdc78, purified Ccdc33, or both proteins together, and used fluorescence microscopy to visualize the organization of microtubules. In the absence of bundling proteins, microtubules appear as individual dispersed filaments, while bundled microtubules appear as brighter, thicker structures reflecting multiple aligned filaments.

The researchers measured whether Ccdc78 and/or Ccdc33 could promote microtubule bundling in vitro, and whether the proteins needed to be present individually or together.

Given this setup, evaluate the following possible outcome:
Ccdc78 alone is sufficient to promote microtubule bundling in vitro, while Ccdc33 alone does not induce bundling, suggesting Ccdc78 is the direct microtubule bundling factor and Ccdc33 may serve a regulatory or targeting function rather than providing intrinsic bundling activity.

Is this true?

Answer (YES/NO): NO